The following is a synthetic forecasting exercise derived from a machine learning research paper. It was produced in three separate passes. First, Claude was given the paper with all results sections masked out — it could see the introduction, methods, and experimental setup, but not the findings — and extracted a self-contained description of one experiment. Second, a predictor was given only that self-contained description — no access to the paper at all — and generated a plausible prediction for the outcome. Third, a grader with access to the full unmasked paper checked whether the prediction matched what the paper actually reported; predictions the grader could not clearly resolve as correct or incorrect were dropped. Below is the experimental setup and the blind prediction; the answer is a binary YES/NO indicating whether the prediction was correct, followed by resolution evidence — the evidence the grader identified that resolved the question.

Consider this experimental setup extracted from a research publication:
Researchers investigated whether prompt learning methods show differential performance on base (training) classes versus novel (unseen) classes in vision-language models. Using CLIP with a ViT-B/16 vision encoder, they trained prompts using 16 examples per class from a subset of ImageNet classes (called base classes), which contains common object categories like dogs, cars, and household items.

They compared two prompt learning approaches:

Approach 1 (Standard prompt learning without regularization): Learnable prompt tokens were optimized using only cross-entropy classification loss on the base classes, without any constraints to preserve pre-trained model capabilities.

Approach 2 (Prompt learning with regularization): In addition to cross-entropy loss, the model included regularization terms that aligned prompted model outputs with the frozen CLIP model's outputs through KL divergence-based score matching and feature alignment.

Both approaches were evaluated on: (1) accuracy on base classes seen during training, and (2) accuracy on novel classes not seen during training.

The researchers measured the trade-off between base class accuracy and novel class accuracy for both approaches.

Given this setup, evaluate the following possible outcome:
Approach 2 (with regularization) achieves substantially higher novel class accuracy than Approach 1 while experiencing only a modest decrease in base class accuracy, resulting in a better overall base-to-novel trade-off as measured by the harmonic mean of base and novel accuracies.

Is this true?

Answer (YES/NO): NO